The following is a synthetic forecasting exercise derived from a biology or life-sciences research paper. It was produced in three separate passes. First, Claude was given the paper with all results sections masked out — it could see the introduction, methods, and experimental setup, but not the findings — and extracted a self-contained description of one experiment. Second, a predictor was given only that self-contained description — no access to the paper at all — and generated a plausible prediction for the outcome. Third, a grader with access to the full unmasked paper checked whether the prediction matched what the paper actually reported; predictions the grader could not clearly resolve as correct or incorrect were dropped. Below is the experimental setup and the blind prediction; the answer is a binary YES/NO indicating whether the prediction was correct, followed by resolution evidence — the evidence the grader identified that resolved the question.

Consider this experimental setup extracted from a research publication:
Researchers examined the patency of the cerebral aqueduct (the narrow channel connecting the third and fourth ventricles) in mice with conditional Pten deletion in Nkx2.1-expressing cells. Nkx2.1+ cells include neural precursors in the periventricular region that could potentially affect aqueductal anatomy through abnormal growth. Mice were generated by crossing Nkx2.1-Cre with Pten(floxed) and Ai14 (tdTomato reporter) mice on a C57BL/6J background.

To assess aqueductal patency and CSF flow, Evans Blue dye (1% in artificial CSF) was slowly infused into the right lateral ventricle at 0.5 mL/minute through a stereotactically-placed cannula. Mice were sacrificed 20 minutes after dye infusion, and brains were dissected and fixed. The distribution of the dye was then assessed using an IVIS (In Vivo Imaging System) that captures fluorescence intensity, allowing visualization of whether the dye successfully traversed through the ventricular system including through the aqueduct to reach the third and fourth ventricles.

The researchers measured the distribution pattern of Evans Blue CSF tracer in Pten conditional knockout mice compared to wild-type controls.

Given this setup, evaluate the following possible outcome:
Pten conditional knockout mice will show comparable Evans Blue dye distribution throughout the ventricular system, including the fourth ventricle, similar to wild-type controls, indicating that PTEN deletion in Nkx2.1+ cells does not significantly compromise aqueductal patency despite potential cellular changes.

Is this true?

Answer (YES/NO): NO